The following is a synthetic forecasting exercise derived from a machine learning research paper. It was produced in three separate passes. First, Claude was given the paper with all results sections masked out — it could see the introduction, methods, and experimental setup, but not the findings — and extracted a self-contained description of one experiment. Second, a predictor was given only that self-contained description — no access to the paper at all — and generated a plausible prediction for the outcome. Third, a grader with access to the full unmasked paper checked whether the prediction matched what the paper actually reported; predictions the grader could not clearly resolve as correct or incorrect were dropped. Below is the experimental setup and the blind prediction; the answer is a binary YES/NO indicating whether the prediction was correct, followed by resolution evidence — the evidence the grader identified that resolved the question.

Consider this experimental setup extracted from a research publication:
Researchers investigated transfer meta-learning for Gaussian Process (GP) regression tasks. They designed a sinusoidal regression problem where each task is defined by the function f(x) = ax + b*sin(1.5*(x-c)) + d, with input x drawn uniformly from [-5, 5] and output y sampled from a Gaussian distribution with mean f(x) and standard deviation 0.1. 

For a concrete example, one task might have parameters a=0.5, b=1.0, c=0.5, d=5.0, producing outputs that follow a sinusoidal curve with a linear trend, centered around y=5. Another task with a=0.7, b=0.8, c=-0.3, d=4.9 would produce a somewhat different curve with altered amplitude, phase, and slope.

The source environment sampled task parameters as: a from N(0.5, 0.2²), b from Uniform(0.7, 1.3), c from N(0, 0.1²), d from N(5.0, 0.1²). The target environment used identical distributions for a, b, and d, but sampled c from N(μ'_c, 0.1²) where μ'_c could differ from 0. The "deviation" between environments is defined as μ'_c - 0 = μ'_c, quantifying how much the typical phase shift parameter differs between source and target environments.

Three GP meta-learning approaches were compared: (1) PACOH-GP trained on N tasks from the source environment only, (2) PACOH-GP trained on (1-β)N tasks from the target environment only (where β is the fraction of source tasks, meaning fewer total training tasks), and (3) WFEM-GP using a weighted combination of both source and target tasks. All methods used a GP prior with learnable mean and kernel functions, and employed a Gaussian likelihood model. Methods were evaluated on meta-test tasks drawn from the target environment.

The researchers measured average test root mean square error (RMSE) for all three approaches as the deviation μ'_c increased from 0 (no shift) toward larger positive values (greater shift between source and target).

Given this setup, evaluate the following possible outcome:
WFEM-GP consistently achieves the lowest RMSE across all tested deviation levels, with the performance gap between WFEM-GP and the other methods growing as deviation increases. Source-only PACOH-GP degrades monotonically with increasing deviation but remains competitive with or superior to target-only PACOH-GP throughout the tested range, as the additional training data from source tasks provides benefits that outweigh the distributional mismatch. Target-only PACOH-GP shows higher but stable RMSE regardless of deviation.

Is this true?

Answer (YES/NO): NO